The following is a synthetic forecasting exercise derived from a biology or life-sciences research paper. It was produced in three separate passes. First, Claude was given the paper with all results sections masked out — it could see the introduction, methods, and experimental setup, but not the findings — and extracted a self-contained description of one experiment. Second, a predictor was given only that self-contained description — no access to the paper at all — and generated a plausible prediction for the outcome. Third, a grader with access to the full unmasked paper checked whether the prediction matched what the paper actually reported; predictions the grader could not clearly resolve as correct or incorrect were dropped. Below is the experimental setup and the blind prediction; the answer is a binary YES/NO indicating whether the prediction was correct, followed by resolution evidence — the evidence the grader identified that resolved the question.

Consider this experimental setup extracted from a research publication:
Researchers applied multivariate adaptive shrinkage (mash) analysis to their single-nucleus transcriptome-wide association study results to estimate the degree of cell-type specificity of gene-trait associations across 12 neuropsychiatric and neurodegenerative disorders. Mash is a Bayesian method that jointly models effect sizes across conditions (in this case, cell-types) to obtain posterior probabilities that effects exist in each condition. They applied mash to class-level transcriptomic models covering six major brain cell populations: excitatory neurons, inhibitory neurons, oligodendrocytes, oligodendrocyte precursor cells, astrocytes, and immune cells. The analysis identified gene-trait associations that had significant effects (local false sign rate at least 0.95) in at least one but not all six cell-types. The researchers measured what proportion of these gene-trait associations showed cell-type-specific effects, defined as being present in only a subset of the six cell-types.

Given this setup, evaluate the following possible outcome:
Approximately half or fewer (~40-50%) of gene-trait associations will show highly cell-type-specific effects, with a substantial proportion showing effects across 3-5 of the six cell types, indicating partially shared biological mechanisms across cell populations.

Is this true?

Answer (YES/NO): NO